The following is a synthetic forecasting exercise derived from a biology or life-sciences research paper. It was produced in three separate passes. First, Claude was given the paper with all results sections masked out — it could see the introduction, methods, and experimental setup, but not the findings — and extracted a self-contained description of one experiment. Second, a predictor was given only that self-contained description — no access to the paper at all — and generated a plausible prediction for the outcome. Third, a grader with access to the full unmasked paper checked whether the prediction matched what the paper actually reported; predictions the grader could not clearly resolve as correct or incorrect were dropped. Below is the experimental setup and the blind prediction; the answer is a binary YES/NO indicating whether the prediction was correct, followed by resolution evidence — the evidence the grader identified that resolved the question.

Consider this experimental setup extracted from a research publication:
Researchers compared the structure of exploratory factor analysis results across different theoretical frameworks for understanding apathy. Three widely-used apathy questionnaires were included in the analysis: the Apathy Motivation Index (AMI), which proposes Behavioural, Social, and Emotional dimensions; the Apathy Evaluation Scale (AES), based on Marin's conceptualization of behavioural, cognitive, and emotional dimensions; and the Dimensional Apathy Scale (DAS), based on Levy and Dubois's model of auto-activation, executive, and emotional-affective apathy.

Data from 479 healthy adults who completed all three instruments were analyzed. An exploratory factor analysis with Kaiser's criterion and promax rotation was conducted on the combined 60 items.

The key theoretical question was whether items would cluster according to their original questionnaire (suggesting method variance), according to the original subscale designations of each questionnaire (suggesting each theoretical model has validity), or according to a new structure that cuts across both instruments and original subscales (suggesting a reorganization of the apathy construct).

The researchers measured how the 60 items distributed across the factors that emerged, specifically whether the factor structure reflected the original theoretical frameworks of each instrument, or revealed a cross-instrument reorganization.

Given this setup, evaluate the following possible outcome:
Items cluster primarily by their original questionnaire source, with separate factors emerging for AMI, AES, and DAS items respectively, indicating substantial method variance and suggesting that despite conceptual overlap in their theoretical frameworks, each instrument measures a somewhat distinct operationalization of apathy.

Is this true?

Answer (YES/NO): NO